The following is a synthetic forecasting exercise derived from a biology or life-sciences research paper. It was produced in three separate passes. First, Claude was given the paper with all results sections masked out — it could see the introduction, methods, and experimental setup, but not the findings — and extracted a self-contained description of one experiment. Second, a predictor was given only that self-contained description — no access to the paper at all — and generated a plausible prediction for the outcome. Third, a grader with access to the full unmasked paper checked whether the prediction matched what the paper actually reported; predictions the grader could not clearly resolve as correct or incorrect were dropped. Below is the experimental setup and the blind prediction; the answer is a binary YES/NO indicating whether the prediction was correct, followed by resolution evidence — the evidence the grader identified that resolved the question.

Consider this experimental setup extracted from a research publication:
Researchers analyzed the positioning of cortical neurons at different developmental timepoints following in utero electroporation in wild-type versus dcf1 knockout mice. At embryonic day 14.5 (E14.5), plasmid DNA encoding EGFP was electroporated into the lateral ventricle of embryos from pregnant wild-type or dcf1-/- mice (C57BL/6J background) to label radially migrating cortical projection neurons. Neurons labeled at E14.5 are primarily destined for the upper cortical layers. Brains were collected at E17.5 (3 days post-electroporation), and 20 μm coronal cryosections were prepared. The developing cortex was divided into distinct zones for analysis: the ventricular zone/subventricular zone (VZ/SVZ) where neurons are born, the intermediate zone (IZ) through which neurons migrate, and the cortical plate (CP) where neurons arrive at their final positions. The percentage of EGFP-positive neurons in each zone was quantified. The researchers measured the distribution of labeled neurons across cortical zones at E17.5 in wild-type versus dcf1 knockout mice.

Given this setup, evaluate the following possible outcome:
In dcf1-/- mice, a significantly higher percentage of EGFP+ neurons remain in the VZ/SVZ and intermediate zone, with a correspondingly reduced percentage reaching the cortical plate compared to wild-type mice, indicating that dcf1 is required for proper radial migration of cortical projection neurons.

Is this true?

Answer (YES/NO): NO